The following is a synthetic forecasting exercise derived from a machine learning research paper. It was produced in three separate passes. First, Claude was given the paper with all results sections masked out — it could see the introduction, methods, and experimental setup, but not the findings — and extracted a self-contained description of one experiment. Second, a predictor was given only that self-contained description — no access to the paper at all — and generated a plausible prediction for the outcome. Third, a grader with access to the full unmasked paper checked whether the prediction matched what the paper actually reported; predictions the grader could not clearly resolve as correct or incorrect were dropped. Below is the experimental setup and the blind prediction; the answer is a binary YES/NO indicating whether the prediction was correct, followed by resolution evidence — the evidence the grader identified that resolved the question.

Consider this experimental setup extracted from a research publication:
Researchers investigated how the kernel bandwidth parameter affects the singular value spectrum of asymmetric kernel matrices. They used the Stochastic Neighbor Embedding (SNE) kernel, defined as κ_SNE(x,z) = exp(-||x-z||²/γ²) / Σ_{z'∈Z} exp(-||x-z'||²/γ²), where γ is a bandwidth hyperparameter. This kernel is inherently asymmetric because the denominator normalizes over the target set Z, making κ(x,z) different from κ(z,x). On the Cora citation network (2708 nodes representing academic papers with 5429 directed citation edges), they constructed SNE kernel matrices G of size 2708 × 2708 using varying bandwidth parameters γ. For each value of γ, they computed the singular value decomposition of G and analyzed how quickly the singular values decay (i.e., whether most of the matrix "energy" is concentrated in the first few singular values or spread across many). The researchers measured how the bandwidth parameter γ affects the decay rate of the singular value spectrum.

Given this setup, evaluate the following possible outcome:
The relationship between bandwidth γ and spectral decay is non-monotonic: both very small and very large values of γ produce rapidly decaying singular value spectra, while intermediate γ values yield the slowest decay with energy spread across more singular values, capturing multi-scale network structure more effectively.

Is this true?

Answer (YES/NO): NO